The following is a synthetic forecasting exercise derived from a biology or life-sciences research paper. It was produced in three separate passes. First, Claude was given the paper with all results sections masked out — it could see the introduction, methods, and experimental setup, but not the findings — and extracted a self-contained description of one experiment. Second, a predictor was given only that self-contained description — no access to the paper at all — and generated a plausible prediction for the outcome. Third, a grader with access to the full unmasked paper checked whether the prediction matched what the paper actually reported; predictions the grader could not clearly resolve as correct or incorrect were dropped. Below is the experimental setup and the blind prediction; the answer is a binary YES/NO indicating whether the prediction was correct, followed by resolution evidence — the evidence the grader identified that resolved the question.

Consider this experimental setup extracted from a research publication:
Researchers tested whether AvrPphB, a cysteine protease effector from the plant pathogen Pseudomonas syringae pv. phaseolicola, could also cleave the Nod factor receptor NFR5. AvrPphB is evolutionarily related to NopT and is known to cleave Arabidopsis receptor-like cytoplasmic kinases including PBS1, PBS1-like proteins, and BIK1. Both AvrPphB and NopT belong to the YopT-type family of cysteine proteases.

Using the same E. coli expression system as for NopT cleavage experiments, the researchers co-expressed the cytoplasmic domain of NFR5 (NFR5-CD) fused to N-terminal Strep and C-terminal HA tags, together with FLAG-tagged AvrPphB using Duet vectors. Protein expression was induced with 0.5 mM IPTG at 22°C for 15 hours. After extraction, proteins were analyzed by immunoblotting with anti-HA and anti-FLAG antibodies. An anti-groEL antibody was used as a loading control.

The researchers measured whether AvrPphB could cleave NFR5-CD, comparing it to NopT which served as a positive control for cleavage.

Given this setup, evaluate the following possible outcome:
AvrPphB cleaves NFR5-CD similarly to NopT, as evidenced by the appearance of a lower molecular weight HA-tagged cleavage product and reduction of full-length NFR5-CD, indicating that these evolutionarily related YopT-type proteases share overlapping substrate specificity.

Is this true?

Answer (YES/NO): NO